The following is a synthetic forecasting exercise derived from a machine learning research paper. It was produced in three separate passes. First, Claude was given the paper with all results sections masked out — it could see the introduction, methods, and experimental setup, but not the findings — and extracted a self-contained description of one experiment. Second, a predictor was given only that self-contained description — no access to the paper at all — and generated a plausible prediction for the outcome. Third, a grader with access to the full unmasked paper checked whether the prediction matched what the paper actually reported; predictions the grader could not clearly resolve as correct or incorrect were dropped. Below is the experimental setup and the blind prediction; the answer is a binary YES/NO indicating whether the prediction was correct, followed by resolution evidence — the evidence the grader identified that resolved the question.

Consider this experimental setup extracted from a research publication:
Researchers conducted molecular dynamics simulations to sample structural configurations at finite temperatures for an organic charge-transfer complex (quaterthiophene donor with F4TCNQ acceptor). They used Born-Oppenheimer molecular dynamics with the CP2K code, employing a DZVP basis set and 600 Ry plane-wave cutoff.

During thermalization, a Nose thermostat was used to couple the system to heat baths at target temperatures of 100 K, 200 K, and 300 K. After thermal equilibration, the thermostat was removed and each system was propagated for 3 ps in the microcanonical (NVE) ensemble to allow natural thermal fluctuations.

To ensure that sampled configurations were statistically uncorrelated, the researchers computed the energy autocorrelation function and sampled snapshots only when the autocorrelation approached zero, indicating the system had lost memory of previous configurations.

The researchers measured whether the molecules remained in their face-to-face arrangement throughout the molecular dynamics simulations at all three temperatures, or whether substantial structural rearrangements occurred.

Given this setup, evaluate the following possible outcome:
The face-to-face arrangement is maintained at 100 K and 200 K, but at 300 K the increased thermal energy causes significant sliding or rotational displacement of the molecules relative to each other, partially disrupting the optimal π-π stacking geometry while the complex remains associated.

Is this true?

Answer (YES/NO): NO